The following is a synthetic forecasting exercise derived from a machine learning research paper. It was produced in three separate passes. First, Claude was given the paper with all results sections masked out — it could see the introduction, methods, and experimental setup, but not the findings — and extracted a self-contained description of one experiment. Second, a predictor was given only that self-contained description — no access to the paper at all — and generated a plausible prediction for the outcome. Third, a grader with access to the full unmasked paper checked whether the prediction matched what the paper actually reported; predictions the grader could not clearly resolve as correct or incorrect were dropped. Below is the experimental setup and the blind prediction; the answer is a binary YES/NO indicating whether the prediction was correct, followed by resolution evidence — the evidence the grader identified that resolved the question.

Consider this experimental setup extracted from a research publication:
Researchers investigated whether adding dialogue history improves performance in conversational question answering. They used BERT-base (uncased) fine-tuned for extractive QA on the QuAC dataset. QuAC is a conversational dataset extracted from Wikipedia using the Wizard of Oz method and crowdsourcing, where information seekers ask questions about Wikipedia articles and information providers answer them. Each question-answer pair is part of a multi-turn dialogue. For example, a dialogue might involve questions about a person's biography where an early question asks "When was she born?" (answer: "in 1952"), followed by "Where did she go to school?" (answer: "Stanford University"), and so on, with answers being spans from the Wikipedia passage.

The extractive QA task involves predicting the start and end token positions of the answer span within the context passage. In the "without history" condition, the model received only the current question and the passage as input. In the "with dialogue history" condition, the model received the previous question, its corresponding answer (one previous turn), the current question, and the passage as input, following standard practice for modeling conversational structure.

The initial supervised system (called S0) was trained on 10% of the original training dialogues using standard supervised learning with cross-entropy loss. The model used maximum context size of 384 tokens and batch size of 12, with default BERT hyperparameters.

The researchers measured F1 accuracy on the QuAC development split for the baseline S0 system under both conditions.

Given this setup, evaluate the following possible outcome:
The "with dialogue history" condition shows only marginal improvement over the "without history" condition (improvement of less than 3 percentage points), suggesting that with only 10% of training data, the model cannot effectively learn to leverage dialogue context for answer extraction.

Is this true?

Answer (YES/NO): YES